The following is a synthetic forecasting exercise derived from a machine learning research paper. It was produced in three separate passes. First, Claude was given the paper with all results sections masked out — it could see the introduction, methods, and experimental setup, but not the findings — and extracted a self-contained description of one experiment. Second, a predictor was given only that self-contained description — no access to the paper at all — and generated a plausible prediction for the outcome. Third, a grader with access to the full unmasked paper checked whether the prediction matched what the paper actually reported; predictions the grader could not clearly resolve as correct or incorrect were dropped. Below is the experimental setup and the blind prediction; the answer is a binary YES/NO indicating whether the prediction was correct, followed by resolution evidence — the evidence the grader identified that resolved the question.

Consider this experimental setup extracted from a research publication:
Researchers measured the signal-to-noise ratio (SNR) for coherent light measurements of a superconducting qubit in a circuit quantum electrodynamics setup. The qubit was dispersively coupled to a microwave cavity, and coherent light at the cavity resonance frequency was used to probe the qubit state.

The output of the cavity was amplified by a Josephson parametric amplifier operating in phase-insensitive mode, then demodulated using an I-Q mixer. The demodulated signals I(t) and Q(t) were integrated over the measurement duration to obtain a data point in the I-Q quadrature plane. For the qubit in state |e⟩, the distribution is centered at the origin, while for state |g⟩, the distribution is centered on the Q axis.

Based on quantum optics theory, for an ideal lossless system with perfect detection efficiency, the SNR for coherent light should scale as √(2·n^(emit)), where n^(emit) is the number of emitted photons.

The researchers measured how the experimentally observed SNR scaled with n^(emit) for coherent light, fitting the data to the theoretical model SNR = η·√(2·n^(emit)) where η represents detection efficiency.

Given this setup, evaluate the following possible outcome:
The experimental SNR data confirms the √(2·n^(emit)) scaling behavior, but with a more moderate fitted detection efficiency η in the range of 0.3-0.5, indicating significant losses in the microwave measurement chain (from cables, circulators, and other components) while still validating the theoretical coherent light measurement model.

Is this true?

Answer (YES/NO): NO